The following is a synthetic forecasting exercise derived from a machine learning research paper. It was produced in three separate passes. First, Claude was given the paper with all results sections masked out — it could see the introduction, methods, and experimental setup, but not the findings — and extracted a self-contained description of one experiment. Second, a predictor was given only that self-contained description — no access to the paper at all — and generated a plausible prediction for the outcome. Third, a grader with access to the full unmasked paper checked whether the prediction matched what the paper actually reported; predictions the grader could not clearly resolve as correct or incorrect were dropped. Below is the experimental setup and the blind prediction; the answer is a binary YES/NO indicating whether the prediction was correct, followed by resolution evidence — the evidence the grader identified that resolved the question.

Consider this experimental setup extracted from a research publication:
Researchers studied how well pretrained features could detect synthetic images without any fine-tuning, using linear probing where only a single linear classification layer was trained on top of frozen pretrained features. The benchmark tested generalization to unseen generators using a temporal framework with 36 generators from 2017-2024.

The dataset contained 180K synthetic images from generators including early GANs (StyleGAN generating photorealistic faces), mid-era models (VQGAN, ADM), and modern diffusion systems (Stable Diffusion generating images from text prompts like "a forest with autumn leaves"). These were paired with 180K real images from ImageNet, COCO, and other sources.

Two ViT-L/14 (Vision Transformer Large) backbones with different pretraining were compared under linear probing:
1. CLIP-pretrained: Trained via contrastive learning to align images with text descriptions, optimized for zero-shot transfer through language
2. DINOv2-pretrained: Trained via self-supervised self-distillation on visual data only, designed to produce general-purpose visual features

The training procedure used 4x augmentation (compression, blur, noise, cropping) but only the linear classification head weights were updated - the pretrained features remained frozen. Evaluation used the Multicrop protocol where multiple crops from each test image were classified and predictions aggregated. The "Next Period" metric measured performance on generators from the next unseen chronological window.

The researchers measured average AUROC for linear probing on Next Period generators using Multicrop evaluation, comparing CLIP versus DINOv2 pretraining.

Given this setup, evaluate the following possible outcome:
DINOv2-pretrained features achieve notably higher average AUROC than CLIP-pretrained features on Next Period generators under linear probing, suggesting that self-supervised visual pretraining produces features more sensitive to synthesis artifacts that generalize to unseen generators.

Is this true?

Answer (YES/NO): YES